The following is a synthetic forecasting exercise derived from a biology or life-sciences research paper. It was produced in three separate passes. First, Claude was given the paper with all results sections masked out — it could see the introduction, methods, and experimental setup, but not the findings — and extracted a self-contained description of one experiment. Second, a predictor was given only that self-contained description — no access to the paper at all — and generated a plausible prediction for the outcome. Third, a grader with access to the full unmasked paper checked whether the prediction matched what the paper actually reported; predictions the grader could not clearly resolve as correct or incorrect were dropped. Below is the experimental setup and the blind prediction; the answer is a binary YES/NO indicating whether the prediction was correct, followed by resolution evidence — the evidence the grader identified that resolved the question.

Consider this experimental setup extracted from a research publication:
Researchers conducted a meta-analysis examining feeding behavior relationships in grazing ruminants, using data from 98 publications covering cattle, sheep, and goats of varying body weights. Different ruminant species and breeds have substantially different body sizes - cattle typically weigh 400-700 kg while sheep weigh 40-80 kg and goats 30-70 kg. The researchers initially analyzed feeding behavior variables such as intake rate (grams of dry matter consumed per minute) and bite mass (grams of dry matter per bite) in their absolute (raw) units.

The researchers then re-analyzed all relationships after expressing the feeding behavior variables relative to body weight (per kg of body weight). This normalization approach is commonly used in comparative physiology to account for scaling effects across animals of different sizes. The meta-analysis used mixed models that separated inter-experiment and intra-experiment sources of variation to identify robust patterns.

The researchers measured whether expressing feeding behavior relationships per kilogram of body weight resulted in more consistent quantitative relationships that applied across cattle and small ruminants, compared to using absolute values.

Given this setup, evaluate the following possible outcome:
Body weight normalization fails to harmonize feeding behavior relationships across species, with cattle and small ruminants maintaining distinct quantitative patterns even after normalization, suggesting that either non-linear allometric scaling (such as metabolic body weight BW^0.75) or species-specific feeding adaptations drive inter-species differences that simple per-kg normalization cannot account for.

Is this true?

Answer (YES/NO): NO